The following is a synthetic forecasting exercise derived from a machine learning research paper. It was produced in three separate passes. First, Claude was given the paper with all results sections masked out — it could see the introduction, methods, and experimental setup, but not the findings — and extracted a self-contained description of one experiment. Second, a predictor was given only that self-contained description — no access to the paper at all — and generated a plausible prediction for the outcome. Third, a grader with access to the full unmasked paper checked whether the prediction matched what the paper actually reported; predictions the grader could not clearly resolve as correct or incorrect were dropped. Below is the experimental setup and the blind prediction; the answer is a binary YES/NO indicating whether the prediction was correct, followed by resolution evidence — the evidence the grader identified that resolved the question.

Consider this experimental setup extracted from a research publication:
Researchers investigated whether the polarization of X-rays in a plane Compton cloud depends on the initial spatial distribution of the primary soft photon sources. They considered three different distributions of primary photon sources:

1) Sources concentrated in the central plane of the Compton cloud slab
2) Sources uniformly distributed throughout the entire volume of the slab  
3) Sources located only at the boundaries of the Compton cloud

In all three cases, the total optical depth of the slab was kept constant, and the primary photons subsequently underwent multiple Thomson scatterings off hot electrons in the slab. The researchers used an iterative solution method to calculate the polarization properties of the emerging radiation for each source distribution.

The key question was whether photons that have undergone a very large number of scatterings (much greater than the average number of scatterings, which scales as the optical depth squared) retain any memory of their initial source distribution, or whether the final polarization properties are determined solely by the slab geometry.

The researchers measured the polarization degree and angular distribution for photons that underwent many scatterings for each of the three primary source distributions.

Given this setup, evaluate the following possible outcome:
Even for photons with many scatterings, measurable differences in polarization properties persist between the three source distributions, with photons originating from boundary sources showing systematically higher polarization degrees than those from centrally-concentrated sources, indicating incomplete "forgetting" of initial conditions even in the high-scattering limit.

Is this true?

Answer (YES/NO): NO